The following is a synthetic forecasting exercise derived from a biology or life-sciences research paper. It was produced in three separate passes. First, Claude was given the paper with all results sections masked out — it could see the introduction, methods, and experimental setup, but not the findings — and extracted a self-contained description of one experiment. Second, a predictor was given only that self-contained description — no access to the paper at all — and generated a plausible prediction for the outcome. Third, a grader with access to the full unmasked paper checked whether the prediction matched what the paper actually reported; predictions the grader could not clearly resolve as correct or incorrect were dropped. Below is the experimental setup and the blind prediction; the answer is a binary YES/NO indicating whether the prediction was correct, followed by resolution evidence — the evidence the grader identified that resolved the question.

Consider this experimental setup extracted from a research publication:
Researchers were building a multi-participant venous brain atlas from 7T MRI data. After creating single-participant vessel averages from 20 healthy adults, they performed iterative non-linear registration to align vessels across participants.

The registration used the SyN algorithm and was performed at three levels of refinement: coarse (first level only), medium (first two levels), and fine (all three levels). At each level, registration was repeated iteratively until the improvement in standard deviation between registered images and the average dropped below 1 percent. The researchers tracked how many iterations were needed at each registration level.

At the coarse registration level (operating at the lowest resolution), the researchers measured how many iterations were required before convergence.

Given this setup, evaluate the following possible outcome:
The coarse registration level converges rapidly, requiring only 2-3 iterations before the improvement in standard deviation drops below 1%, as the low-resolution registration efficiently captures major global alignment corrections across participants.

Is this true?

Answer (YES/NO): NO